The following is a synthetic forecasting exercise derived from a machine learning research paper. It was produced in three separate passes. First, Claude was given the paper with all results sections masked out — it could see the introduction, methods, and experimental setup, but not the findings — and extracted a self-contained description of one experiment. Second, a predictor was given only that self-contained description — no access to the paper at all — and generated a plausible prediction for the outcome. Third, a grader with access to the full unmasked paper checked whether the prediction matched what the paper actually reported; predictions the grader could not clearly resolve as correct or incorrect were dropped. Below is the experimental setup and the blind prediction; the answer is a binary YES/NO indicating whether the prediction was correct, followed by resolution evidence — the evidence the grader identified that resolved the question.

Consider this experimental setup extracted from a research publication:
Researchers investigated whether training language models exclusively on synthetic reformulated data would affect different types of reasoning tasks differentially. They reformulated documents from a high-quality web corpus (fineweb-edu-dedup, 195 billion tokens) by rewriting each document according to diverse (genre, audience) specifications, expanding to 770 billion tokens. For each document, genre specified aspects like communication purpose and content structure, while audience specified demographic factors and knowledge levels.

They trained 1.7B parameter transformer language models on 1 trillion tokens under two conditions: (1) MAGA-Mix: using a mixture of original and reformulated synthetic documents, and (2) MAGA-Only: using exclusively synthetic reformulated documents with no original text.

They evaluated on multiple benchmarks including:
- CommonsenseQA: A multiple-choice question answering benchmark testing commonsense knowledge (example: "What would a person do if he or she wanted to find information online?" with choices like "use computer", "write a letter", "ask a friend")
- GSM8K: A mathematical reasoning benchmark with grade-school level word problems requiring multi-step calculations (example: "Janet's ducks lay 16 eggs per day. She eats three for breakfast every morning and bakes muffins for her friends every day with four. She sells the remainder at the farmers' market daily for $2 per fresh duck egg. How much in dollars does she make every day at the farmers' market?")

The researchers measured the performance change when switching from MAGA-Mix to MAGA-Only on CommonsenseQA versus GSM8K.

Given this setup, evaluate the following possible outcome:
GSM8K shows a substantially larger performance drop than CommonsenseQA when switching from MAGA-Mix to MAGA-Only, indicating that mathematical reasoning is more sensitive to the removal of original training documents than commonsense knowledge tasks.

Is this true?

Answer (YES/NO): NO